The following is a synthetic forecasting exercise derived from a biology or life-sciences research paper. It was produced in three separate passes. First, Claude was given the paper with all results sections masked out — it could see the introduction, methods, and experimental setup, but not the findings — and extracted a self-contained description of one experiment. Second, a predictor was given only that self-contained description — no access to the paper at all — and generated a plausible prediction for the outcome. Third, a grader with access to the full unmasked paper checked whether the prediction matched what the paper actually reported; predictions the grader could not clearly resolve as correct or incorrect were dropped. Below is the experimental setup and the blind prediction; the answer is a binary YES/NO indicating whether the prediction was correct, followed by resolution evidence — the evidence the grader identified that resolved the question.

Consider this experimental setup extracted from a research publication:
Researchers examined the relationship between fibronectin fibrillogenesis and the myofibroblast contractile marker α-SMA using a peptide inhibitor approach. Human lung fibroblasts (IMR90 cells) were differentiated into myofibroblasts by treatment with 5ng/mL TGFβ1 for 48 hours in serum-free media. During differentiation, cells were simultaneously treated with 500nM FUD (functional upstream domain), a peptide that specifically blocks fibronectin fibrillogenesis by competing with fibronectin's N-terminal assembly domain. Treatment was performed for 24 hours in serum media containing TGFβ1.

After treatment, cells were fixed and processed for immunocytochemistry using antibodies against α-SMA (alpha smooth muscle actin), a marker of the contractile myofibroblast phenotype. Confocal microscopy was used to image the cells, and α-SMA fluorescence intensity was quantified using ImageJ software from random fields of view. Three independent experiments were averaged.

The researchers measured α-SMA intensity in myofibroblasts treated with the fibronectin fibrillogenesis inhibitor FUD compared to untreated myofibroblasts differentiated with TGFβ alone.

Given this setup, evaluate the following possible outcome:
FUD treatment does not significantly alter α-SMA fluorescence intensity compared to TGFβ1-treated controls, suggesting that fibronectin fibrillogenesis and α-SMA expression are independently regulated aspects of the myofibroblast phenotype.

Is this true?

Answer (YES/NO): YES